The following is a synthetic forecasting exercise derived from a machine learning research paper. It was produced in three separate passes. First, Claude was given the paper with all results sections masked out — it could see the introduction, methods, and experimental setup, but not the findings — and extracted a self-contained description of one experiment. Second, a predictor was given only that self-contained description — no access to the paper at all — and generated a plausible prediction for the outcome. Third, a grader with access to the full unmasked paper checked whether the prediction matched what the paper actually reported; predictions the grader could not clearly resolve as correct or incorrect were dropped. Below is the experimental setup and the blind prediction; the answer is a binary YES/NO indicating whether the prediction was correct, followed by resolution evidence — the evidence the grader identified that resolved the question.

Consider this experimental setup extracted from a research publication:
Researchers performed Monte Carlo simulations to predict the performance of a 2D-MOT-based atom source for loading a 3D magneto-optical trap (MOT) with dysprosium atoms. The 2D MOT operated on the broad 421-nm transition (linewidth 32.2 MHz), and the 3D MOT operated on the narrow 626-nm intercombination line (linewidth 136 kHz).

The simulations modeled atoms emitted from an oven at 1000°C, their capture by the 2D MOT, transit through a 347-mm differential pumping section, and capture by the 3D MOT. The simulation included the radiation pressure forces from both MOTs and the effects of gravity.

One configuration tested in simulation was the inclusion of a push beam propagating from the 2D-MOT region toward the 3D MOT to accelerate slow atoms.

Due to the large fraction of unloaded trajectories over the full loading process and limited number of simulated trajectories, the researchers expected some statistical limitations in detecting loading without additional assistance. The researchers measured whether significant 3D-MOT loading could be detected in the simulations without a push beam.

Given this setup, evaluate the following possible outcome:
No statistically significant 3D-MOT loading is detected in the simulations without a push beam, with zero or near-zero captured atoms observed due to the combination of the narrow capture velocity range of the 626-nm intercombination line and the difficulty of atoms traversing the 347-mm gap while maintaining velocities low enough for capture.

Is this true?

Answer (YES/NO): YES